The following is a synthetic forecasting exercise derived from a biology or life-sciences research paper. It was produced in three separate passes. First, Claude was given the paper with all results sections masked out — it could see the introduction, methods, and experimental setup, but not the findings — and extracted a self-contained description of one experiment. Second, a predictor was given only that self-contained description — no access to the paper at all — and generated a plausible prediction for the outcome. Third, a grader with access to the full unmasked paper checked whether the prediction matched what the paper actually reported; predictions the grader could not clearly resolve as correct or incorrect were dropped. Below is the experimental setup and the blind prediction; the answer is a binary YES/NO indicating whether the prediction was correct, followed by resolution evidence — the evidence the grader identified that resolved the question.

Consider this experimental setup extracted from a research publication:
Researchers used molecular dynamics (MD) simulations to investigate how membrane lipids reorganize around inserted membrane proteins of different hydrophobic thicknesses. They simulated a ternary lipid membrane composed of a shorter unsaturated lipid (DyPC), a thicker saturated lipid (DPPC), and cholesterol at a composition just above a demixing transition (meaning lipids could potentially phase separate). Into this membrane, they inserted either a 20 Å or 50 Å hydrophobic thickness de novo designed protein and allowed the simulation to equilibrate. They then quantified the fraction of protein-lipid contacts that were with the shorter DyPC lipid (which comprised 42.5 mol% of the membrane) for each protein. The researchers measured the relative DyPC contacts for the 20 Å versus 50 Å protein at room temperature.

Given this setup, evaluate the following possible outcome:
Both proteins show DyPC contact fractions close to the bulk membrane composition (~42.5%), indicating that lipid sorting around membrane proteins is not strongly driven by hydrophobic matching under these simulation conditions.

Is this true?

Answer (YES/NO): NO